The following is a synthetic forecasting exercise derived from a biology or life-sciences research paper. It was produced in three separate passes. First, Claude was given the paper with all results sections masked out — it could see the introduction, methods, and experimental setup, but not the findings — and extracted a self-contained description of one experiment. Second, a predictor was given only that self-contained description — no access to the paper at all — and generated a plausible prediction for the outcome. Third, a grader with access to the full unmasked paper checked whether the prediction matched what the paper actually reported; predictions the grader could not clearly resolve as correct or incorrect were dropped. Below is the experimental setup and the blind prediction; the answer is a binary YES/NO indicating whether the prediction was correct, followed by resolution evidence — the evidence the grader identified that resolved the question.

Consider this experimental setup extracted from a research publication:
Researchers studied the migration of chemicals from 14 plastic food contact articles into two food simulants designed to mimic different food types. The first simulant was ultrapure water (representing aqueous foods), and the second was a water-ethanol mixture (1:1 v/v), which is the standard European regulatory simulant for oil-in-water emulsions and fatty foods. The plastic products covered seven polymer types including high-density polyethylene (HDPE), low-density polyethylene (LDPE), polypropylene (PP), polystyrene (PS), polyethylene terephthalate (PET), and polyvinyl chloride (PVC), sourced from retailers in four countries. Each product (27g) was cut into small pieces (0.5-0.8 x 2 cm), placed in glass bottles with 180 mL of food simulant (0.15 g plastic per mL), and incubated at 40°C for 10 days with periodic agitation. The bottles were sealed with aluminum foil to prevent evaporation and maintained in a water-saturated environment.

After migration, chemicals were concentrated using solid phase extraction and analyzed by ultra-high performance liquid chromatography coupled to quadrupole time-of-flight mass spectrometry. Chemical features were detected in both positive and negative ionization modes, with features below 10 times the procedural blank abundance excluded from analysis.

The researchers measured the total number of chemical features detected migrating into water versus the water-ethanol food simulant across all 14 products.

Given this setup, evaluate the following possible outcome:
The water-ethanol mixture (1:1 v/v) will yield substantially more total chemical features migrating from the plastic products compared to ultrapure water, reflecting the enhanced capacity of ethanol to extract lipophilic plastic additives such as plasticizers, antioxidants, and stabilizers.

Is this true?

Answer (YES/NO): YES